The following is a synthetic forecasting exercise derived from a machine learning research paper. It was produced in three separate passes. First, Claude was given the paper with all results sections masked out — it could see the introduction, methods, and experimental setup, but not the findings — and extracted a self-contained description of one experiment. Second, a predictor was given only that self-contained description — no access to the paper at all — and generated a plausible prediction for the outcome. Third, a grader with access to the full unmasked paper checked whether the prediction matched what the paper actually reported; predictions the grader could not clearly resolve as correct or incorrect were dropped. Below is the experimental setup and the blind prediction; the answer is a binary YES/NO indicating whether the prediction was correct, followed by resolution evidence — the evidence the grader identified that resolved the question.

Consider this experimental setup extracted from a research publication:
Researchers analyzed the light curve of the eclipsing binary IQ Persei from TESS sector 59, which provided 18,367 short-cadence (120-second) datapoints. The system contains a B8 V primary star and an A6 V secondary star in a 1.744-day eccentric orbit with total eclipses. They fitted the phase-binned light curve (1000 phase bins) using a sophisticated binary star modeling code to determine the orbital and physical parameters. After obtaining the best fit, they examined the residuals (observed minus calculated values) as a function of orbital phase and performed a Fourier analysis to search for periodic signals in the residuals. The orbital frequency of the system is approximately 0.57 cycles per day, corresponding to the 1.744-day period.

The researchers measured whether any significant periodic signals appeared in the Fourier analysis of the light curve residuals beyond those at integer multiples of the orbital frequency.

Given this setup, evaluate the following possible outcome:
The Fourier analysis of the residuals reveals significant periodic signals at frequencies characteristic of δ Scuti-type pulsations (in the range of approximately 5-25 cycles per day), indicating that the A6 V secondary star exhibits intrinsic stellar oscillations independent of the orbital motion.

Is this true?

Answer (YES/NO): NO